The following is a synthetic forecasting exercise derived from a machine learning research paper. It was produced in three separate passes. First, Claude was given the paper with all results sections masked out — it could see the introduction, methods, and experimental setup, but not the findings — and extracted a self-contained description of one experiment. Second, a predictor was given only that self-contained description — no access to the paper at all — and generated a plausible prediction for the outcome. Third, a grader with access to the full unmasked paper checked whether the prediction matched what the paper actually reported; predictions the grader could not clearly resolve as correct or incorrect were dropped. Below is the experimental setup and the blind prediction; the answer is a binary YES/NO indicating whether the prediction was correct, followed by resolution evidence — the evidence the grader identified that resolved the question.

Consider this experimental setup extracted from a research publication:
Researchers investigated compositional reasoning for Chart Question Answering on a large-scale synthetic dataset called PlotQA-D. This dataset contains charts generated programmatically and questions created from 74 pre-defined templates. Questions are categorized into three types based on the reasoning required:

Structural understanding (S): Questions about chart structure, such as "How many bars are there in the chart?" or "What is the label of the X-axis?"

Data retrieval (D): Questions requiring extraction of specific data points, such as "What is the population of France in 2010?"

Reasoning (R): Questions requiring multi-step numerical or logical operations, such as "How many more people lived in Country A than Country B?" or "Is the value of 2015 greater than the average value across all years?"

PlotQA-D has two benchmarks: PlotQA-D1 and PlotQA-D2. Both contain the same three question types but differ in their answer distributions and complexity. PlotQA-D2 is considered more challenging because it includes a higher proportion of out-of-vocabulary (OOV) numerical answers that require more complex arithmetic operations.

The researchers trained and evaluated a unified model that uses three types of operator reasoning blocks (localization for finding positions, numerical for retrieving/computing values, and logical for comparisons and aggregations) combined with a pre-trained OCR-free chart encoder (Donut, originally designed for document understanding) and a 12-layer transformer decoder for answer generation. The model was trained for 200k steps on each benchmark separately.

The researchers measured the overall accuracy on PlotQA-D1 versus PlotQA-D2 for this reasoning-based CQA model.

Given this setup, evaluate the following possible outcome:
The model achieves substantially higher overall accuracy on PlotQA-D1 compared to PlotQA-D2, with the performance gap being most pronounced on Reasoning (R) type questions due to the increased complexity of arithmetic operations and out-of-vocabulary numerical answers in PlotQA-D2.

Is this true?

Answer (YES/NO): YES